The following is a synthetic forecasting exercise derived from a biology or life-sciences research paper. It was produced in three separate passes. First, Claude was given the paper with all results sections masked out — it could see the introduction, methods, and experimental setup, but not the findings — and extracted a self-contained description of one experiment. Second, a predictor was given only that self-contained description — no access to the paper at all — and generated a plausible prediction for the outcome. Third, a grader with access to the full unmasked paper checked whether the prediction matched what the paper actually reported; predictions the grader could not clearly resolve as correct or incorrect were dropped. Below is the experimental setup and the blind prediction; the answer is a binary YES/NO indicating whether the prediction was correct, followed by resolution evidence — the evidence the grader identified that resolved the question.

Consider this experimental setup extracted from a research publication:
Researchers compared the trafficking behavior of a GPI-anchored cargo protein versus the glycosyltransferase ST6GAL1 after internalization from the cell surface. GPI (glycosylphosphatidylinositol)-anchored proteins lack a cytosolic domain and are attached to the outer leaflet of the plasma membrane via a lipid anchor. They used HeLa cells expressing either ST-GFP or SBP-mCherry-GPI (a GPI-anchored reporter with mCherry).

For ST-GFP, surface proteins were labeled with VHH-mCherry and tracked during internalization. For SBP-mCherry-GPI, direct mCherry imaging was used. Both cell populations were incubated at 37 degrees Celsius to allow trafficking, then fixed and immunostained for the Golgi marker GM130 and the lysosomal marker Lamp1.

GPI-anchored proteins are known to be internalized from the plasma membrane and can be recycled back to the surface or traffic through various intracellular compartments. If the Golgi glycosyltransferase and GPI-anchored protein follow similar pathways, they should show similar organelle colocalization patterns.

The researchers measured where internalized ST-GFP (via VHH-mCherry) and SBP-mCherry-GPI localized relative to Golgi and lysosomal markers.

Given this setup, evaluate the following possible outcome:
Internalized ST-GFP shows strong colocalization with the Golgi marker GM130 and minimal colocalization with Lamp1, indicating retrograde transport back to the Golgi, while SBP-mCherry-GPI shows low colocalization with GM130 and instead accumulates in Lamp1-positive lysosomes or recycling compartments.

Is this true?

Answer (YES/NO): NO